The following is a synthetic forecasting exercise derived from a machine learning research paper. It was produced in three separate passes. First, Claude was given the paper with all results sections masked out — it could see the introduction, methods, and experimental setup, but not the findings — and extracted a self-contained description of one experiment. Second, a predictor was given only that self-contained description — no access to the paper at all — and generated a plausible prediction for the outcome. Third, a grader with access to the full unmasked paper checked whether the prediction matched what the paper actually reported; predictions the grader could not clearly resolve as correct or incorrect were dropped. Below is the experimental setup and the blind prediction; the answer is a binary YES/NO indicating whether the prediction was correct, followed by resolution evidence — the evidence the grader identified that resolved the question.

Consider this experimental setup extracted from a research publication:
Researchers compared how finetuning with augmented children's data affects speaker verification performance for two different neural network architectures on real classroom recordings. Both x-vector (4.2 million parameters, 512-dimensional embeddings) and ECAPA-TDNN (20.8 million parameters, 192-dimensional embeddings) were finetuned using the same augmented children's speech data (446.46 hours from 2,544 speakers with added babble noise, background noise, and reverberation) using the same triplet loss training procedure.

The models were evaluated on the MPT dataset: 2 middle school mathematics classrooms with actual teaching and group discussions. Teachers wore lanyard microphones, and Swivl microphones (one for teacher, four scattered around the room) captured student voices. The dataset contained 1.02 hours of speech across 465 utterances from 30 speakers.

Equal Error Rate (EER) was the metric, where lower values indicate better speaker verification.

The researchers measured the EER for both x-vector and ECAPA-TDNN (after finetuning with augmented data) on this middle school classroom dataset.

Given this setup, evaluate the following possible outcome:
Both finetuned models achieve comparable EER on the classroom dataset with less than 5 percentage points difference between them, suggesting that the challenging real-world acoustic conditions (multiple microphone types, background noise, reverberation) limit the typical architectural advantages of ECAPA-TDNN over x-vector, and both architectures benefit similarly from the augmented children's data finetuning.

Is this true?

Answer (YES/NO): NO